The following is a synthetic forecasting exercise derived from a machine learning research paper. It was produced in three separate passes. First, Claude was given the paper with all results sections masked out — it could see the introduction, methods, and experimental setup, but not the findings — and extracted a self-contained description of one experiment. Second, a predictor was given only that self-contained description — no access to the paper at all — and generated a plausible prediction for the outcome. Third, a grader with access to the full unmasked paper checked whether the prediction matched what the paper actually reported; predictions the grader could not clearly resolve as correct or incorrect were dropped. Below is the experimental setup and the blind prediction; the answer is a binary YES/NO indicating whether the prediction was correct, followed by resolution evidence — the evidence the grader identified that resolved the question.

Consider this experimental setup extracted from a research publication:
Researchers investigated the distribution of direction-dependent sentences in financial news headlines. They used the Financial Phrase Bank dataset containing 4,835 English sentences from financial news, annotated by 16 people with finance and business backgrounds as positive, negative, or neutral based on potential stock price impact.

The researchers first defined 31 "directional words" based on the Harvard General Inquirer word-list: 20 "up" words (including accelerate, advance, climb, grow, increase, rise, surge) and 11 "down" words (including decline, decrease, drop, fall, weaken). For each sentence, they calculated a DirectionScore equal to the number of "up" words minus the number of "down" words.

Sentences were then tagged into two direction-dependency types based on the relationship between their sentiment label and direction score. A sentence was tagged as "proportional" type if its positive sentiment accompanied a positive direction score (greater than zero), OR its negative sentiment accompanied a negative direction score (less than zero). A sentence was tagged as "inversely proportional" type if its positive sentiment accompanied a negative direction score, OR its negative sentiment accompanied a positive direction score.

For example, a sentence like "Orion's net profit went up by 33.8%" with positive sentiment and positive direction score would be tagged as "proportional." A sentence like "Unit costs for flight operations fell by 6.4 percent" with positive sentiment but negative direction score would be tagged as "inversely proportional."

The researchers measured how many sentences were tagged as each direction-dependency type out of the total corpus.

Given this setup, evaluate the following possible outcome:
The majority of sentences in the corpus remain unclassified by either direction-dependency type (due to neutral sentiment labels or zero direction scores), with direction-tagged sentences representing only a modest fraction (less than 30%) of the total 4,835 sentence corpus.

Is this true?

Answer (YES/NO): YES